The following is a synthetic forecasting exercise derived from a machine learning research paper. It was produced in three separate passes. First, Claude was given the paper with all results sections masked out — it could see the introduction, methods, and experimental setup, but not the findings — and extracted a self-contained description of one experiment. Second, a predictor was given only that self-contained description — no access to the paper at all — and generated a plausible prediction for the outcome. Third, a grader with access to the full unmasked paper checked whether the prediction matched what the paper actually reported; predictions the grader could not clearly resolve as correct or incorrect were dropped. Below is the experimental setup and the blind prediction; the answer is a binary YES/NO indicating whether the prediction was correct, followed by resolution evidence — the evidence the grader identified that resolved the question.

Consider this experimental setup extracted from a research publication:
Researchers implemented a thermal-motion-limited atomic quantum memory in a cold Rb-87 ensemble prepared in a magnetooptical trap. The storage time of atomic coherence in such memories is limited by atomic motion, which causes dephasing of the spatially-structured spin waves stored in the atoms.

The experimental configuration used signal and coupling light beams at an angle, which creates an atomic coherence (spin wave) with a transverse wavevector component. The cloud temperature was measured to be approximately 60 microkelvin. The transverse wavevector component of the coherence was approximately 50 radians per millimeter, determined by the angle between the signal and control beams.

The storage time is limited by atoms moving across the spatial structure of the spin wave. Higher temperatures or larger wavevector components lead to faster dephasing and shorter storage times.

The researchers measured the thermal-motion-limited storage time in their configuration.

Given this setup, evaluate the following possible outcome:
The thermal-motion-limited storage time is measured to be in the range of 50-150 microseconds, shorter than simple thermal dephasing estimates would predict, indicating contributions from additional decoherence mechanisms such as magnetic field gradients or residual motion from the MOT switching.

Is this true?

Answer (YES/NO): NO